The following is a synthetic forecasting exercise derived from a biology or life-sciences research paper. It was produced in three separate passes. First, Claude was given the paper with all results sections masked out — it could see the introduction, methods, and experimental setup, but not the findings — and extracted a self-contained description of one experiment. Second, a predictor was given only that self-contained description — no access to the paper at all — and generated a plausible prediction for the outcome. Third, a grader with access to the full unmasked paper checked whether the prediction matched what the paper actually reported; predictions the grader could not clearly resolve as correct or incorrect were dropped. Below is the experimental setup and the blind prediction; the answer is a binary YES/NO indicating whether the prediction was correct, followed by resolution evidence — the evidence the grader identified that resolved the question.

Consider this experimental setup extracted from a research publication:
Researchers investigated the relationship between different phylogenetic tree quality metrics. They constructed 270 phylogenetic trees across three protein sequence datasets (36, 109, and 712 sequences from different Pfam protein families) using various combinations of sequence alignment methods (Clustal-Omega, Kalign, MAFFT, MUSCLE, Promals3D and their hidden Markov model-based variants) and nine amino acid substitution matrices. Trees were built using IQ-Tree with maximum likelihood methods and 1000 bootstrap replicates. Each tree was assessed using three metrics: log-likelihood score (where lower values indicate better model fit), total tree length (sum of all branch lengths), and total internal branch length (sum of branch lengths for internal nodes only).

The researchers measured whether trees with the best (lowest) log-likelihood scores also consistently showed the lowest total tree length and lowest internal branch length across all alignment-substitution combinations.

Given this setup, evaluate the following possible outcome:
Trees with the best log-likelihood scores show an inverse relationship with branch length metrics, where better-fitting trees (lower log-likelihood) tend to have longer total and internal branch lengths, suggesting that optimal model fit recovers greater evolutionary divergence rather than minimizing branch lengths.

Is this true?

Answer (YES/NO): YES